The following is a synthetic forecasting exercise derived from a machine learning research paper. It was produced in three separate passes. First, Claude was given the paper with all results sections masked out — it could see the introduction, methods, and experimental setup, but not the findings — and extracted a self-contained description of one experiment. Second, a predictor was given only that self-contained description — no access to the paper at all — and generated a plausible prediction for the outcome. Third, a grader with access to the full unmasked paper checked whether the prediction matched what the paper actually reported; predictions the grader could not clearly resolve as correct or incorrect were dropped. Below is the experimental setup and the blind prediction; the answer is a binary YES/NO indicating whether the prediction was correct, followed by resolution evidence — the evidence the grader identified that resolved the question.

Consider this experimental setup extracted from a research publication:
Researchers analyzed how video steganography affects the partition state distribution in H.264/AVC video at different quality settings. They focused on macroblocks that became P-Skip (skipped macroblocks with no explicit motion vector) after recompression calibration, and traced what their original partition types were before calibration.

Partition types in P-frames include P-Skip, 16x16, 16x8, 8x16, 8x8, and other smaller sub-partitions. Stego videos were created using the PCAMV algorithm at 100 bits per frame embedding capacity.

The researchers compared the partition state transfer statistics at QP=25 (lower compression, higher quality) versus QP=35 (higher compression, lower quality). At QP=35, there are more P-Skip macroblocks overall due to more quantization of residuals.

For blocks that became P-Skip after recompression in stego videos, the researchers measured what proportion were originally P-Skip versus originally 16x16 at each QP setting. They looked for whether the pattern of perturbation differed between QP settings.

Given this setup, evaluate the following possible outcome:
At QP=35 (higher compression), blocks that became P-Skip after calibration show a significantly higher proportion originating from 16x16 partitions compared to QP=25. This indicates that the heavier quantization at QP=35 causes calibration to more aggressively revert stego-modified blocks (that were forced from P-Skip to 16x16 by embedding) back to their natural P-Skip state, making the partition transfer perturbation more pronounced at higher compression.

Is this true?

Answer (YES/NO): NO